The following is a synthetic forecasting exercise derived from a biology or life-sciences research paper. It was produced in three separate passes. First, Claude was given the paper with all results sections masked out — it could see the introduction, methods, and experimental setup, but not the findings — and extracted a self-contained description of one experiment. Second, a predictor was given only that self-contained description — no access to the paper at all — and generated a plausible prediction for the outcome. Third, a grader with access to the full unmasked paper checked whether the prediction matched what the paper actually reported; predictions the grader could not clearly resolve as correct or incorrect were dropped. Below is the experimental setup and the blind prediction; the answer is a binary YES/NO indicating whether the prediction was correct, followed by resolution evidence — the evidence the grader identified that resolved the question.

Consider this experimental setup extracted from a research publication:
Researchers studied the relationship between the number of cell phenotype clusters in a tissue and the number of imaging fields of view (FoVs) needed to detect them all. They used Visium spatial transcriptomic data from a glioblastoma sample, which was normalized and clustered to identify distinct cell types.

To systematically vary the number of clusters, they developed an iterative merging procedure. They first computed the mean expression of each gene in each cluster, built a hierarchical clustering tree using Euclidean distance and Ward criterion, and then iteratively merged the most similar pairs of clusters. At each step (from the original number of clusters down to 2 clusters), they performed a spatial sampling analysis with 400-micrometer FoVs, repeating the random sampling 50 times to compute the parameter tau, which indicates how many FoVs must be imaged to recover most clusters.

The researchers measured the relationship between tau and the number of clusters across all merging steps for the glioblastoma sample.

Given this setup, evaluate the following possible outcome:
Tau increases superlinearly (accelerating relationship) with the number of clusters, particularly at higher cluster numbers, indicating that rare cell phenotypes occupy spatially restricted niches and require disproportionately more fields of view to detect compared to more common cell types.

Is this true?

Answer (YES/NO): NO